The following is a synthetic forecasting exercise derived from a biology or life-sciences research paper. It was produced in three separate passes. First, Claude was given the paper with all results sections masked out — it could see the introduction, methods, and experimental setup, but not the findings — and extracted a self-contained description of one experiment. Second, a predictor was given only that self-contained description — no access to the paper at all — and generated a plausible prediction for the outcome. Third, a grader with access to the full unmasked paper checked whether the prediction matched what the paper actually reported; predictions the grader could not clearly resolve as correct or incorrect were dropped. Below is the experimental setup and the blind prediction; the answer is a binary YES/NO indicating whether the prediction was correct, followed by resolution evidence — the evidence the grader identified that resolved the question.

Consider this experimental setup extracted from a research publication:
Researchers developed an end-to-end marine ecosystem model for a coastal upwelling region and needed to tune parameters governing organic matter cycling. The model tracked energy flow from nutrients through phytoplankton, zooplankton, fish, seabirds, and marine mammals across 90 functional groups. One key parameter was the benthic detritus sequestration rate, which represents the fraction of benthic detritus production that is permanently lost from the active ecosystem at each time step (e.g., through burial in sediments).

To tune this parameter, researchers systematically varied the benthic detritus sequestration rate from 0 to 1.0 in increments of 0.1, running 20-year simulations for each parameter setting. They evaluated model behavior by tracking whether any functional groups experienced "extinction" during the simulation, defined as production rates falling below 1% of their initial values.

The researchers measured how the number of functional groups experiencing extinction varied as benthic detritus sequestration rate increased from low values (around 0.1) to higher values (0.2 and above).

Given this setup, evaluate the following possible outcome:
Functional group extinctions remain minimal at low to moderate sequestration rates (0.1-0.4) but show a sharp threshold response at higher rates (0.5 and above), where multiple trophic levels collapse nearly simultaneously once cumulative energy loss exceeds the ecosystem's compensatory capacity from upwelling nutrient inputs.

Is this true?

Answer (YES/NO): NO